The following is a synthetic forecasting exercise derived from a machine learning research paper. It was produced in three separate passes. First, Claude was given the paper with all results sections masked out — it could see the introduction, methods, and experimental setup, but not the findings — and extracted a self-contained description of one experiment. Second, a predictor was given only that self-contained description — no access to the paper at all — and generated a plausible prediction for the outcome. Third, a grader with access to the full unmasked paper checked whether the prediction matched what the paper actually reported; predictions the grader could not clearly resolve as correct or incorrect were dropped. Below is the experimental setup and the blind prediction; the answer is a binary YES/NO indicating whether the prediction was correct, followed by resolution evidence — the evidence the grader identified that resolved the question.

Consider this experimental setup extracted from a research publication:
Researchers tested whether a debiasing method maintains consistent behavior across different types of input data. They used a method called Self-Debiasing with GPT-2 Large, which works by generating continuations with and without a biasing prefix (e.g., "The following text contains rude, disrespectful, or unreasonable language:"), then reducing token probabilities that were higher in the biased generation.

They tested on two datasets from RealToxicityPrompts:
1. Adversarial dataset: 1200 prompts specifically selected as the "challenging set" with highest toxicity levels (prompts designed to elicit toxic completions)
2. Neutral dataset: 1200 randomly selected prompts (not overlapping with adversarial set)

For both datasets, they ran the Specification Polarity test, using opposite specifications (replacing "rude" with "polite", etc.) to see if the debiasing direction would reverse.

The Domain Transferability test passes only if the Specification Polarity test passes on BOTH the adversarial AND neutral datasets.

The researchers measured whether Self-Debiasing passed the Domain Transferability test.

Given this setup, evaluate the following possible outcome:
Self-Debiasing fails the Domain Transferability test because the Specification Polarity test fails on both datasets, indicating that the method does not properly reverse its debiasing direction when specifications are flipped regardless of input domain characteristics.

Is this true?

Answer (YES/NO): YES